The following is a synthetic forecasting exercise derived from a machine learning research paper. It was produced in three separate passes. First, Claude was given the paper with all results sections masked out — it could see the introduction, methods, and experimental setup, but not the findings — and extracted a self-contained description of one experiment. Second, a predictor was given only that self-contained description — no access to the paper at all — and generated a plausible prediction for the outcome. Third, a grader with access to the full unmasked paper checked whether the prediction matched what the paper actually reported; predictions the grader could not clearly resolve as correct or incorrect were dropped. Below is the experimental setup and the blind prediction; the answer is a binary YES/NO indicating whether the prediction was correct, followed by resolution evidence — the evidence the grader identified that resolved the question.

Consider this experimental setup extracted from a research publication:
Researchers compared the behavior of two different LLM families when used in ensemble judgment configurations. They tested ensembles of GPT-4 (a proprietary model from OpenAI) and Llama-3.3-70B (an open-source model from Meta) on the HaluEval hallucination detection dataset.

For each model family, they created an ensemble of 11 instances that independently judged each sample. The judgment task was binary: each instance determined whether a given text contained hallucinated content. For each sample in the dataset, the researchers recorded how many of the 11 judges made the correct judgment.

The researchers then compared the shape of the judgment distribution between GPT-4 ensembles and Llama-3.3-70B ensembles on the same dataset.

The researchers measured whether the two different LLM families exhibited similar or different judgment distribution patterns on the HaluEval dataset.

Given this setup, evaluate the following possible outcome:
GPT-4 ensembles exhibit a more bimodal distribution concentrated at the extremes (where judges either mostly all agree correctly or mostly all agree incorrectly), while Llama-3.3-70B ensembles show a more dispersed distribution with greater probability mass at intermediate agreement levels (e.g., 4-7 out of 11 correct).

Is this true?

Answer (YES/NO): NO